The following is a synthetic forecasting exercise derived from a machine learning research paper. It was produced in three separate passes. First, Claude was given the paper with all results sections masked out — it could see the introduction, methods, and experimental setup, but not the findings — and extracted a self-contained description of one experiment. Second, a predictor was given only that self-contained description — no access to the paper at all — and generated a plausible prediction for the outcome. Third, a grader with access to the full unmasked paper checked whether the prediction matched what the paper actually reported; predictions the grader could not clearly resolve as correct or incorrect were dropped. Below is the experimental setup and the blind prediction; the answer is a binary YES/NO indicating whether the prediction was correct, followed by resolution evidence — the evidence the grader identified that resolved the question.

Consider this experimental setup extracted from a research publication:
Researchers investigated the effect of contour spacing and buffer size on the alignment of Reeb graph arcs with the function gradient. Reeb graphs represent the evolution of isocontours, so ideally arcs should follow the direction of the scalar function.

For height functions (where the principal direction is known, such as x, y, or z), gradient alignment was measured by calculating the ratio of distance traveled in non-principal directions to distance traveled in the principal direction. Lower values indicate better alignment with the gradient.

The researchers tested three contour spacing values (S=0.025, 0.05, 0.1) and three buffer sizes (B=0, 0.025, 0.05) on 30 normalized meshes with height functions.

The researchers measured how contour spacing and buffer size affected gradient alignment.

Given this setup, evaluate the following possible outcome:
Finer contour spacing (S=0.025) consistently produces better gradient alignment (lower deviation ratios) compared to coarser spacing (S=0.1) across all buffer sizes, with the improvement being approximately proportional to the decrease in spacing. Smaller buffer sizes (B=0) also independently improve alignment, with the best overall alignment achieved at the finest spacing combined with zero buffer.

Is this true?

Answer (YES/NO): NO